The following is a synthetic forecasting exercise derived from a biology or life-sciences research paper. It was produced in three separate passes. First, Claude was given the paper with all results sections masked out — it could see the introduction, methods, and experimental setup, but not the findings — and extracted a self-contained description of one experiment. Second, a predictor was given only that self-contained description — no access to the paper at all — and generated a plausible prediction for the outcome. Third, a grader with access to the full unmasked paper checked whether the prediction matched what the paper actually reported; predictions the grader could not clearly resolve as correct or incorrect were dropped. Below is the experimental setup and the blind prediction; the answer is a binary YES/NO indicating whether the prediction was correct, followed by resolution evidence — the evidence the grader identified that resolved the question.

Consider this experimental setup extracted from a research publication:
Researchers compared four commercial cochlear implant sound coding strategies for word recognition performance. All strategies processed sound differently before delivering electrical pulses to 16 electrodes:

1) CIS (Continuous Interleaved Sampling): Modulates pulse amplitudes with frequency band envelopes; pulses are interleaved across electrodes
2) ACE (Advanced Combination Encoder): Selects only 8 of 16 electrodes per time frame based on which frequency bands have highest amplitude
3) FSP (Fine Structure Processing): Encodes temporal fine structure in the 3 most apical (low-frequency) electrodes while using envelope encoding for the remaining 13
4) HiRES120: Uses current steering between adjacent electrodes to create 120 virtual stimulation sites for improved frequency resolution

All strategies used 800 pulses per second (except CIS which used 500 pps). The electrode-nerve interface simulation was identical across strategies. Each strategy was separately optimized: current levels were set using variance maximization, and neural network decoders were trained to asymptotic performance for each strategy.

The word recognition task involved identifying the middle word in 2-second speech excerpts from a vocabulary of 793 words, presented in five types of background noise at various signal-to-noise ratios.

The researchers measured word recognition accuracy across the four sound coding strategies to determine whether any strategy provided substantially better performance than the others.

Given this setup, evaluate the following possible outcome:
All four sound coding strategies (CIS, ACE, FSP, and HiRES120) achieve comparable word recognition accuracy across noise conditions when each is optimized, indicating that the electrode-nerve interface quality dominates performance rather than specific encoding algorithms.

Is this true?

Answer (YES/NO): YES